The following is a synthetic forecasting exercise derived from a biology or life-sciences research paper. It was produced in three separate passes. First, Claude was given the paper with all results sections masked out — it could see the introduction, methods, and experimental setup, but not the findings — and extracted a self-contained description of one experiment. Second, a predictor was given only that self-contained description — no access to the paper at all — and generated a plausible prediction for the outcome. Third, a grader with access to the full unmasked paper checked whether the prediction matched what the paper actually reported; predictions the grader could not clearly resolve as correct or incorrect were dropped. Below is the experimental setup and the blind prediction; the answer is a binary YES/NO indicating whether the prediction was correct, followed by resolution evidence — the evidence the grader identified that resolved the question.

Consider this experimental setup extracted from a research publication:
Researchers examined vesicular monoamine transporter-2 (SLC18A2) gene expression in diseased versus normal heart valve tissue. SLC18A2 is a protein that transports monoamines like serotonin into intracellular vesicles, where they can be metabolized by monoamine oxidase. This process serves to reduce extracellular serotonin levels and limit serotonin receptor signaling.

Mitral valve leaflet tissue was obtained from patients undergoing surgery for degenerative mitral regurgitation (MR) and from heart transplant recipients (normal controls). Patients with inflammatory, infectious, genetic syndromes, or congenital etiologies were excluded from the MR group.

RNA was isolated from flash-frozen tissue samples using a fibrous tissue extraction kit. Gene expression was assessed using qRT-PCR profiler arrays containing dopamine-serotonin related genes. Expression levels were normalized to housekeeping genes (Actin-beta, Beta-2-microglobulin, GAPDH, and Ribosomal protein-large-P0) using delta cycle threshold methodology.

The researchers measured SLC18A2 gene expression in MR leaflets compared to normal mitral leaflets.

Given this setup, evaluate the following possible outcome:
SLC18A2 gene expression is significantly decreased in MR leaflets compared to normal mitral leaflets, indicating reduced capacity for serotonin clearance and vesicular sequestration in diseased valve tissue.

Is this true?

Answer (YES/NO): YES